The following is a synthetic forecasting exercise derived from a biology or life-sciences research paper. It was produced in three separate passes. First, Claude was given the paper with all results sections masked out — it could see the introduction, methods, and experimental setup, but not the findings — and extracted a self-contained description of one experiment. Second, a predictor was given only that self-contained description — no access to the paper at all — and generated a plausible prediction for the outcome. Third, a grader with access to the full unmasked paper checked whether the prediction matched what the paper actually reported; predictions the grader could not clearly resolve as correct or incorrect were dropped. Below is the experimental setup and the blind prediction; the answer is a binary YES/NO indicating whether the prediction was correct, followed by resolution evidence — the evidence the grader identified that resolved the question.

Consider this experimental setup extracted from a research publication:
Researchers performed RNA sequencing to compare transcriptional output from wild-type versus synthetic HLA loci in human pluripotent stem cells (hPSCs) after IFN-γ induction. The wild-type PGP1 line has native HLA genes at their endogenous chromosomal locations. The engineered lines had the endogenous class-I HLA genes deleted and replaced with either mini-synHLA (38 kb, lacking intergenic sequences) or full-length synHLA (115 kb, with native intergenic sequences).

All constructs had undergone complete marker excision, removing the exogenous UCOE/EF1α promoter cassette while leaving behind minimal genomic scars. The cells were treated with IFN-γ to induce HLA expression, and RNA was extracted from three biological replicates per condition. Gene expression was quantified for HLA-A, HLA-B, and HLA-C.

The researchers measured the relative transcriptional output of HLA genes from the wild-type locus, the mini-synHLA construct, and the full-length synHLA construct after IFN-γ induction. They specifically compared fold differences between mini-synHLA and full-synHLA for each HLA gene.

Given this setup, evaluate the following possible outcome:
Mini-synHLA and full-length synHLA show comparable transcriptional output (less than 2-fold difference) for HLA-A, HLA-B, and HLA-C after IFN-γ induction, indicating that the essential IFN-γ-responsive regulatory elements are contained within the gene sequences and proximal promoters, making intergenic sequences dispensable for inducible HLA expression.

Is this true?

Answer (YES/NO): NO